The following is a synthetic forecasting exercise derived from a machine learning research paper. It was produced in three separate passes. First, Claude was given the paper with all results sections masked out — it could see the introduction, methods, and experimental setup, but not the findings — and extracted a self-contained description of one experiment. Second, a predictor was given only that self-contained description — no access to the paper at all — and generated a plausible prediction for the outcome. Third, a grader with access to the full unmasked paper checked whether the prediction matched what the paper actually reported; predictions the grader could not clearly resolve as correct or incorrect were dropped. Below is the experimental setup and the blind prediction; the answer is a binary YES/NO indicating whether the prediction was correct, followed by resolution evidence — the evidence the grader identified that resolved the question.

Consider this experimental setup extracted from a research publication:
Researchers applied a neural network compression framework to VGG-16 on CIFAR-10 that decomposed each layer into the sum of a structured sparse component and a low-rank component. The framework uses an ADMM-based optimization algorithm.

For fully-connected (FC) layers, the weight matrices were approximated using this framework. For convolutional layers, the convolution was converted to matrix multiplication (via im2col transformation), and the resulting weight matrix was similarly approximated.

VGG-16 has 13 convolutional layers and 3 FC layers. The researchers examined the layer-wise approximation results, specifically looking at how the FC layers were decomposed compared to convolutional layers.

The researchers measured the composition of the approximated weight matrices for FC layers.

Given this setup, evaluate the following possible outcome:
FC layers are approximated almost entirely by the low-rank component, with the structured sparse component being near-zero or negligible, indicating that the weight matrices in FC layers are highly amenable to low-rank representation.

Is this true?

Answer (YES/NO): NO